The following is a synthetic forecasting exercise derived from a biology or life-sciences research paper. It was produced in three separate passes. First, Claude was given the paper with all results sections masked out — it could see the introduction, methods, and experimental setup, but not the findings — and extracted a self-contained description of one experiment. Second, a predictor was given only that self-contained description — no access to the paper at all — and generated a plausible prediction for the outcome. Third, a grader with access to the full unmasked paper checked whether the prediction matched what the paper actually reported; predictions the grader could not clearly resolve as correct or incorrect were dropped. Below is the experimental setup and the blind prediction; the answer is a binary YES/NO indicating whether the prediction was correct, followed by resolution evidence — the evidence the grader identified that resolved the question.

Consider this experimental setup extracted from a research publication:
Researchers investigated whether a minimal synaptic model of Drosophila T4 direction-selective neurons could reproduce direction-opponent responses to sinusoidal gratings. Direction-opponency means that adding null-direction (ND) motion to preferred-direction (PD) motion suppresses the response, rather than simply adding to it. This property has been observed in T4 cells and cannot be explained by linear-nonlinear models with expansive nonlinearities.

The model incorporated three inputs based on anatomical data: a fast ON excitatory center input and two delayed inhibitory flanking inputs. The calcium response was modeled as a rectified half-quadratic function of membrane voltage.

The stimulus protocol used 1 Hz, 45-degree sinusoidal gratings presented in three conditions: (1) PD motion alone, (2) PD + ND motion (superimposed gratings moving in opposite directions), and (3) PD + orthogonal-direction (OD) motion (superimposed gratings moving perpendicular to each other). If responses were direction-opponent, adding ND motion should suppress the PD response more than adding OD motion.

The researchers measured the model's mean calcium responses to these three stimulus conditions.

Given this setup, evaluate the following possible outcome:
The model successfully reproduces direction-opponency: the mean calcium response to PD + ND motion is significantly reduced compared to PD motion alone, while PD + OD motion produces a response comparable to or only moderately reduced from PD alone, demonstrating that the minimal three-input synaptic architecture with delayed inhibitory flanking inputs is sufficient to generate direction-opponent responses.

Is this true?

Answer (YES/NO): YES